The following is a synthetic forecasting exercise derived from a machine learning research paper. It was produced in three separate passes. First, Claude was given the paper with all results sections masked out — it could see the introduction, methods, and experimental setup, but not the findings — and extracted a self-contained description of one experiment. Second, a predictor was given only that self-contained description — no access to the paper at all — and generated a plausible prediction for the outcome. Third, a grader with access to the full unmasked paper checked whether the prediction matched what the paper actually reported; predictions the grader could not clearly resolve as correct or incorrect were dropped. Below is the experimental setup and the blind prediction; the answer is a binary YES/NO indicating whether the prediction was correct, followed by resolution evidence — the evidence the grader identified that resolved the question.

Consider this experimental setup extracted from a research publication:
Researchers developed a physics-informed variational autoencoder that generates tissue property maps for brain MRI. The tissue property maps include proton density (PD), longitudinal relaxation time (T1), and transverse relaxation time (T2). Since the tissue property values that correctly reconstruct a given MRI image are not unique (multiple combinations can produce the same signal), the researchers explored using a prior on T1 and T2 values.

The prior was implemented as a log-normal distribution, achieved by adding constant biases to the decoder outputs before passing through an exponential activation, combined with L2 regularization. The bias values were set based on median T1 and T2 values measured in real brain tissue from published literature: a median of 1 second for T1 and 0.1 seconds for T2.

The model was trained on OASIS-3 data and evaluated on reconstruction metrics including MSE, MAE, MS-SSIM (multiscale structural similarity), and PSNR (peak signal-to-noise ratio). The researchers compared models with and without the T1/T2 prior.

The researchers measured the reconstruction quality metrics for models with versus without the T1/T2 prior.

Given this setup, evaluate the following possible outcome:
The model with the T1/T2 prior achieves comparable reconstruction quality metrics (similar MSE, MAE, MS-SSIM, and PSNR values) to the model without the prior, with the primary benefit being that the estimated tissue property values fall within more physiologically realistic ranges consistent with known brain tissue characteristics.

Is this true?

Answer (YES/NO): NO